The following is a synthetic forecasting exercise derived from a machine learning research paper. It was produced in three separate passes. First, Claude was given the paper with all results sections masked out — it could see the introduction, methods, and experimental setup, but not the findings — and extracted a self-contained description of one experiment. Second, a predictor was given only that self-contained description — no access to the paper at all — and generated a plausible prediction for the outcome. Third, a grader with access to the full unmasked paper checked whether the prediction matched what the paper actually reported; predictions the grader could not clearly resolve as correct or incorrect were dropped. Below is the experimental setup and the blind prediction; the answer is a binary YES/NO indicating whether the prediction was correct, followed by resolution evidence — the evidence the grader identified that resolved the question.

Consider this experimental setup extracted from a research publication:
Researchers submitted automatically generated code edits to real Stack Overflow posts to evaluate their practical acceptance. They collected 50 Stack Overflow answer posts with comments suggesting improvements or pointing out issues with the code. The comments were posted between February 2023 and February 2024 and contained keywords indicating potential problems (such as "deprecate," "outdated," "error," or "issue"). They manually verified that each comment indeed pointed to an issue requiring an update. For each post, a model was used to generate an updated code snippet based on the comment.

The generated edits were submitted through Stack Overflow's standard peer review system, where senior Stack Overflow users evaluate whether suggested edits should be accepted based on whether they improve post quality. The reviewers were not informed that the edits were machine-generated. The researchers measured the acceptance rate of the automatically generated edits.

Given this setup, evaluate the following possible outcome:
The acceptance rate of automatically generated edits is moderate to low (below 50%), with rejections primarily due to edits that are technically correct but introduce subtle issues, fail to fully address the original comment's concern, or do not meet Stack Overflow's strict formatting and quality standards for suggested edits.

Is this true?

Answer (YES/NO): NO